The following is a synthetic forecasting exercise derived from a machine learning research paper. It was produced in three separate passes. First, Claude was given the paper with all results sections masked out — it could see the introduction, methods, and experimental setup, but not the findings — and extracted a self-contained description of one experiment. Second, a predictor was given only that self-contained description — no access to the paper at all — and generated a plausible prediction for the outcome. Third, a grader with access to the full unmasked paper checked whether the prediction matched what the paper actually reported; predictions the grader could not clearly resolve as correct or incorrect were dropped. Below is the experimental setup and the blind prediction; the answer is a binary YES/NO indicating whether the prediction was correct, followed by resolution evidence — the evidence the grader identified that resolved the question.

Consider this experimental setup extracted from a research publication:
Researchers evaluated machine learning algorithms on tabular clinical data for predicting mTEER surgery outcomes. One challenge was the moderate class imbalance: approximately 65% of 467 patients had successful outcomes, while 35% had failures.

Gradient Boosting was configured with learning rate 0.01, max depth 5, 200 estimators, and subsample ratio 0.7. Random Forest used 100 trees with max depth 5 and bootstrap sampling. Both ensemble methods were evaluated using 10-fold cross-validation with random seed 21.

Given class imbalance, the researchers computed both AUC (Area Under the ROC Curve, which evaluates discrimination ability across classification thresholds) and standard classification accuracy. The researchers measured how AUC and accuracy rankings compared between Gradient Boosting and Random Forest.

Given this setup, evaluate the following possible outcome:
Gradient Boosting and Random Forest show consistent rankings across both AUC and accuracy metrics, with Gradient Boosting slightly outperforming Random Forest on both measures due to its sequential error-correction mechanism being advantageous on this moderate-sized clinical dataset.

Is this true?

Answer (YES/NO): NO